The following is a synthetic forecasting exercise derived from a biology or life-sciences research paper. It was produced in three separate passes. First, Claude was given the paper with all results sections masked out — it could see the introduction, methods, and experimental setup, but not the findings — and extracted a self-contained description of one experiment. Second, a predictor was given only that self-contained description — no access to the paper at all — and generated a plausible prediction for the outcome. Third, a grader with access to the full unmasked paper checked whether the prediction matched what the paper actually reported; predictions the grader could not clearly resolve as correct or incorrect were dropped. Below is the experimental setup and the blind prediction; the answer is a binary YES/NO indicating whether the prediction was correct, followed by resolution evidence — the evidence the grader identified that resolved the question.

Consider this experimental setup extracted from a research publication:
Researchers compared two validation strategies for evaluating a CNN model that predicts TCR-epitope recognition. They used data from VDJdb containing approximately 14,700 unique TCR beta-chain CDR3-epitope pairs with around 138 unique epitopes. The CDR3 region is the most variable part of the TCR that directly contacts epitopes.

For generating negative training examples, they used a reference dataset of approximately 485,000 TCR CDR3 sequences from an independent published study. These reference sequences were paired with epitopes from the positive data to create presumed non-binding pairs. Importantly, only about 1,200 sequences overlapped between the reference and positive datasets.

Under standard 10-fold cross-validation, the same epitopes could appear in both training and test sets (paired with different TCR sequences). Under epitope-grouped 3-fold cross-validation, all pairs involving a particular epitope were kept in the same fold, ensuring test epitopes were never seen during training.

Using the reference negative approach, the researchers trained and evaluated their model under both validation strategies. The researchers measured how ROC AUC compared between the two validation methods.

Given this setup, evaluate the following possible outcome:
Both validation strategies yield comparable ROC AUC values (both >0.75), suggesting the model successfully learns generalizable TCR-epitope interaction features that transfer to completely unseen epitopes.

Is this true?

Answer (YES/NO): NO